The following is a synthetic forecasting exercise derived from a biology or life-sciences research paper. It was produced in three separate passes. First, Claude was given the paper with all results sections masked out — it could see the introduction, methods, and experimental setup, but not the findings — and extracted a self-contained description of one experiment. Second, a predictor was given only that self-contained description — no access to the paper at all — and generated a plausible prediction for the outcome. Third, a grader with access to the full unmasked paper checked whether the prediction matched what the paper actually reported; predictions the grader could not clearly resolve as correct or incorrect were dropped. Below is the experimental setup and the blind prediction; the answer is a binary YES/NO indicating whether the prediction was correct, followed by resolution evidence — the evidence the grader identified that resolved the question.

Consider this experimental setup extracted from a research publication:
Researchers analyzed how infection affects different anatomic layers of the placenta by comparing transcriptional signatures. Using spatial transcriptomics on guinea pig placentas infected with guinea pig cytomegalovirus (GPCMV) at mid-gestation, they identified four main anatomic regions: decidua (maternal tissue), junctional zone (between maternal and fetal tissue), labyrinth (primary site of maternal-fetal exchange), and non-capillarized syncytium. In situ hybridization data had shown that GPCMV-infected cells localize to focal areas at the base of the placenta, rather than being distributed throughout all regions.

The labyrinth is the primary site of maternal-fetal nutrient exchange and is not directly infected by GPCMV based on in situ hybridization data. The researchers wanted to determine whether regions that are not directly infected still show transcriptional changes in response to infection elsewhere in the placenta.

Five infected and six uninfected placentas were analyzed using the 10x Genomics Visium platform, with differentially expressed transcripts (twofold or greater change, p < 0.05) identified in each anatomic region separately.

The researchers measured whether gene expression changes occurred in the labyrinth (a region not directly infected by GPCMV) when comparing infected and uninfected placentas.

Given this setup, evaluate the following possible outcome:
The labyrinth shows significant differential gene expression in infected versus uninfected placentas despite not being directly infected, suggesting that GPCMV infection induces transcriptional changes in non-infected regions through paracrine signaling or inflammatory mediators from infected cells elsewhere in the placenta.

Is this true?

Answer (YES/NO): YES